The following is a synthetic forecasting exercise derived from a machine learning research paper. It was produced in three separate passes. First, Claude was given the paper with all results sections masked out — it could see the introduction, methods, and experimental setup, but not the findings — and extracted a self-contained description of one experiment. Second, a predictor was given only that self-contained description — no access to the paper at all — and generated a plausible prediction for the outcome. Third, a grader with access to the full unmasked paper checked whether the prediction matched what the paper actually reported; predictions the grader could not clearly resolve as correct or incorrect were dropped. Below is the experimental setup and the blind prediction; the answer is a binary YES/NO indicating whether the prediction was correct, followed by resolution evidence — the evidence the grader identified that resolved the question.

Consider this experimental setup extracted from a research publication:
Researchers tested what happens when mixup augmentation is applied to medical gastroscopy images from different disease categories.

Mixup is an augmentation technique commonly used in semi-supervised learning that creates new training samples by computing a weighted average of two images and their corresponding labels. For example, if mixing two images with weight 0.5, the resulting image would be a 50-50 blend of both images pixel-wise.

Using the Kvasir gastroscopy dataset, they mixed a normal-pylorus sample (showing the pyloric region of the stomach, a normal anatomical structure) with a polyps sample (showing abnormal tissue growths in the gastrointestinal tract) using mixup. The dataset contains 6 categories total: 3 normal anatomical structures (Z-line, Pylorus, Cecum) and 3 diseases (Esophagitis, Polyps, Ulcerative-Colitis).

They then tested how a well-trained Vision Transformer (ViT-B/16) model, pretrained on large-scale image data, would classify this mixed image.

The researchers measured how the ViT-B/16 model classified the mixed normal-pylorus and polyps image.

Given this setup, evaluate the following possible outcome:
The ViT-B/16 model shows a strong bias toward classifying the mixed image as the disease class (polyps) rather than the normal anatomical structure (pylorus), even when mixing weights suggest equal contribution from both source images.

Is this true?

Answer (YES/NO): NO